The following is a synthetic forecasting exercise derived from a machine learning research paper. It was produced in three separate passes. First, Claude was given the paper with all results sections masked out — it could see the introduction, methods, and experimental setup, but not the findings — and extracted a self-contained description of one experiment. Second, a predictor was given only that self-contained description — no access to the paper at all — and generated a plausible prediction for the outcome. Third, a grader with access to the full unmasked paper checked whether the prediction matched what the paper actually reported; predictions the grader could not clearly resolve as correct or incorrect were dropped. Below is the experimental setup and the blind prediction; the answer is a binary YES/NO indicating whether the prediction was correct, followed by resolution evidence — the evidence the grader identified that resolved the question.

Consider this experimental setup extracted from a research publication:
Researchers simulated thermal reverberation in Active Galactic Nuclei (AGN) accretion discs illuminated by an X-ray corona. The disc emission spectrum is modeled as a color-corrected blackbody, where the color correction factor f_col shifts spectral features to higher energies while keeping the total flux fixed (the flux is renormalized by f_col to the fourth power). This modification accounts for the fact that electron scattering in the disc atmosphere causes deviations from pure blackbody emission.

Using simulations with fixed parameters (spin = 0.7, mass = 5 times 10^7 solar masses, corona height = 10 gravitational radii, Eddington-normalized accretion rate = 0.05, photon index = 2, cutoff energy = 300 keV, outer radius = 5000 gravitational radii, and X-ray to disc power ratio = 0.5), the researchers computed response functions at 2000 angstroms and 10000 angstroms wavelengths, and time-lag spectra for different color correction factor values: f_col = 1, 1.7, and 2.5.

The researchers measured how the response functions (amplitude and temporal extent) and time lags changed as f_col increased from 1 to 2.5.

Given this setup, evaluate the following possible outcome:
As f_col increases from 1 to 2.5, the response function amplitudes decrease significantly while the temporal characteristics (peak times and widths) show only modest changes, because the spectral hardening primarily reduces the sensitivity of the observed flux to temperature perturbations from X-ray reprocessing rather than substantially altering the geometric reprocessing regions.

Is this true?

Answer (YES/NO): NO